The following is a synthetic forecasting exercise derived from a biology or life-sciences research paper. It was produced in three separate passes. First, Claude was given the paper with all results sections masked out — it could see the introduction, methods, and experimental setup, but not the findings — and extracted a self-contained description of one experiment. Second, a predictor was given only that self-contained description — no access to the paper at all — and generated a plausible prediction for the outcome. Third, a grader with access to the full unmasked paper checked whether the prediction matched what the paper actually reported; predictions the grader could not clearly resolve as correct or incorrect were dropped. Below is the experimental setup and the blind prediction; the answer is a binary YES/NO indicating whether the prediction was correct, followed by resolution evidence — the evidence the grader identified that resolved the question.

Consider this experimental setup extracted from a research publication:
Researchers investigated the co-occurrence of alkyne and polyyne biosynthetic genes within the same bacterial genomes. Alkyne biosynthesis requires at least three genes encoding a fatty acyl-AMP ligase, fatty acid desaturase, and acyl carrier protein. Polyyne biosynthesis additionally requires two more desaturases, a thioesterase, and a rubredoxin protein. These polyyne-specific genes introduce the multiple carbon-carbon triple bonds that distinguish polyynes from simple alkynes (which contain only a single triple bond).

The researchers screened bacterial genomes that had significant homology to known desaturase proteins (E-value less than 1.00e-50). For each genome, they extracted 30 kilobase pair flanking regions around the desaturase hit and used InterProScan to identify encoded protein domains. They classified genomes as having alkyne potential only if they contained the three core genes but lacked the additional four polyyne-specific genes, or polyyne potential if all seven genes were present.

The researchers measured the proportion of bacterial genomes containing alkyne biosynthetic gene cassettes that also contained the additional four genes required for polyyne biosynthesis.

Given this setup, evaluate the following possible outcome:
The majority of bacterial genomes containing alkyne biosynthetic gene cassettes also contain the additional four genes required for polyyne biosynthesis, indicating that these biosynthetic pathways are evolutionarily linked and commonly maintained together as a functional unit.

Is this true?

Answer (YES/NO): NO